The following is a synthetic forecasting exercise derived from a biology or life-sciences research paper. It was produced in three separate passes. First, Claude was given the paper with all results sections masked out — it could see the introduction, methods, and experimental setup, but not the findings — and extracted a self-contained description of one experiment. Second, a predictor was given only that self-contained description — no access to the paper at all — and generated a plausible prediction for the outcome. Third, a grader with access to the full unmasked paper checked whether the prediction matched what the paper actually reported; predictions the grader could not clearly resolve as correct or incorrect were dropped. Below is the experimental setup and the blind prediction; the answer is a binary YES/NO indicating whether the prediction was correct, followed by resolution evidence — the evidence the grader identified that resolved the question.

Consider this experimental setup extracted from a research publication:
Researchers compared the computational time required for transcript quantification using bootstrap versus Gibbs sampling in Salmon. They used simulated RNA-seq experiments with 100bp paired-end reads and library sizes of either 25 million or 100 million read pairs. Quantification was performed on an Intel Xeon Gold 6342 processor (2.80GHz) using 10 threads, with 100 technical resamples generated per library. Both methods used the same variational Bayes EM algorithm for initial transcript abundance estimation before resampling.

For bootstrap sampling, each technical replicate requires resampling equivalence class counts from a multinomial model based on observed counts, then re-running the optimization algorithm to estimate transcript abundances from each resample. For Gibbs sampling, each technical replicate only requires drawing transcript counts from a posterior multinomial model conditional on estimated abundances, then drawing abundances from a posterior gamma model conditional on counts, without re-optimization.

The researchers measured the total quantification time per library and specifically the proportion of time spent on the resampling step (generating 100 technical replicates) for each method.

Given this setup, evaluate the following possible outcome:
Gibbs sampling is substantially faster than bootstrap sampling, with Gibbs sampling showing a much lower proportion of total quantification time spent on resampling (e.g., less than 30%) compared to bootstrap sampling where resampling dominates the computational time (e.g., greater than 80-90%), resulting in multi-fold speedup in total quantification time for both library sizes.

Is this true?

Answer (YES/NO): NO